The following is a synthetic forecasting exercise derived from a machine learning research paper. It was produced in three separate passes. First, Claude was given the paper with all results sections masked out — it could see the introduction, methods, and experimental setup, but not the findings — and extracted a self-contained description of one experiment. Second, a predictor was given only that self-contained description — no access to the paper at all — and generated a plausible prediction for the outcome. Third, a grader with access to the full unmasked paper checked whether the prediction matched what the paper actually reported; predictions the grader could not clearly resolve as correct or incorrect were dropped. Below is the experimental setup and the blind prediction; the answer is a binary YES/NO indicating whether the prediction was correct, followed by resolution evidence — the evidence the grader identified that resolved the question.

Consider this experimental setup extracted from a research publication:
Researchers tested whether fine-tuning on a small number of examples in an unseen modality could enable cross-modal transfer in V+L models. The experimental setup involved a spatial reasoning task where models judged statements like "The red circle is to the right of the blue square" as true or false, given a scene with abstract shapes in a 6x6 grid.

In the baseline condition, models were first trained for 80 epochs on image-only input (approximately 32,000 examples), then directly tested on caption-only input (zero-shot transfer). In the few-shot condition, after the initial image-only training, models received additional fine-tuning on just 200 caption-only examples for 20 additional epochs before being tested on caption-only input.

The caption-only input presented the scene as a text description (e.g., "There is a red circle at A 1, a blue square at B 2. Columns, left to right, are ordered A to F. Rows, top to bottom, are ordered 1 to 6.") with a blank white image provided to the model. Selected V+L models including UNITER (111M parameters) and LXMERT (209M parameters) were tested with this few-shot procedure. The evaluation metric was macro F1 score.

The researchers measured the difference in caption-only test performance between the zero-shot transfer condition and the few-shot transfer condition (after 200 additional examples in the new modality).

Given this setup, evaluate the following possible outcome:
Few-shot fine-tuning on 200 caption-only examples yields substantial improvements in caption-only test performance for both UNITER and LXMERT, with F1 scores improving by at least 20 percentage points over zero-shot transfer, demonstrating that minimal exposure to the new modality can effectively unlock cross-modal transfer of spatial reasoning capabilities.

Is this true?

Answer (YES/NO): NO